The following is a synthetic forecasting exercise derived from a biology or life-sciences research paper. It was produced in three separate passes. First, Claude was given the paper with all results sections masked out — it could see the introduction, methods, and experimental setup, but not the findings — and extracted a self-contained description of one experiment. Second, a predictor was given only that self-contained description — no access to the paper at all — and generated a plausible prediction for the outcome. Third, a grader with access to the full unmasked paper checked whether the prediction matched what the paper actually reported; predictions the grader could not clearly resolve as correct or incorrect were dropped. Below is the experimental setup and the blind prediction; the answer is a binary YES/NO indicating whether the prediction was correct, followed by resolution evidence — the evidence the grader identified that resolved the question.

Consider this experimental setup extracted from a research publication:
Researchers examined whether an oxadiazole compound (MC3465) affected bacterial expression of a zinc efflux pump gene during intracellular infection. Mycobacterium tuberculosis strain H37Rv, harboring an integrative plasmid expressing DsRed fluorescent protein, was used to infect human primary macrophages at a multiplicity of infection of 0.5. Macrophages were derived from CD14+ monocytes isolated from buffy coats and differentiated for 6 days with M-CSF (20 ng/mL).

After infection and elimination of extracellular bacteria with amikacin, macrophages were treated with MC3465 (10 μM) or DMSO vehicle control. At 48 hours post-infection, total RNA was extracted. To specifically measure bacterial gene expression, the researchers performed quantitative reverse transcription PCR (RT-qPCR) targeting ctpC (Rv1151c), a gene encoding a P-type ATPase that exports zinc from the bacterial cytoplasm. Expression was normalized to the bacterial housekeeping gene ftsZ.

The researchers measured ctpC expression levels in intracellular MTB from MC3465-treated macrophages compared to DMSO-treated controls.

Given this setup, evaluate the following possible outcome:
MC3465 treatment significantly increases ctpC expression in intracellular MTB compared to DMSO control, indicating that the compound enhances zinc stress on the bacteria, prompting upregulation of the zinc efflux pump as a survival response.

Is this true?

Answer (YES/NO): YES